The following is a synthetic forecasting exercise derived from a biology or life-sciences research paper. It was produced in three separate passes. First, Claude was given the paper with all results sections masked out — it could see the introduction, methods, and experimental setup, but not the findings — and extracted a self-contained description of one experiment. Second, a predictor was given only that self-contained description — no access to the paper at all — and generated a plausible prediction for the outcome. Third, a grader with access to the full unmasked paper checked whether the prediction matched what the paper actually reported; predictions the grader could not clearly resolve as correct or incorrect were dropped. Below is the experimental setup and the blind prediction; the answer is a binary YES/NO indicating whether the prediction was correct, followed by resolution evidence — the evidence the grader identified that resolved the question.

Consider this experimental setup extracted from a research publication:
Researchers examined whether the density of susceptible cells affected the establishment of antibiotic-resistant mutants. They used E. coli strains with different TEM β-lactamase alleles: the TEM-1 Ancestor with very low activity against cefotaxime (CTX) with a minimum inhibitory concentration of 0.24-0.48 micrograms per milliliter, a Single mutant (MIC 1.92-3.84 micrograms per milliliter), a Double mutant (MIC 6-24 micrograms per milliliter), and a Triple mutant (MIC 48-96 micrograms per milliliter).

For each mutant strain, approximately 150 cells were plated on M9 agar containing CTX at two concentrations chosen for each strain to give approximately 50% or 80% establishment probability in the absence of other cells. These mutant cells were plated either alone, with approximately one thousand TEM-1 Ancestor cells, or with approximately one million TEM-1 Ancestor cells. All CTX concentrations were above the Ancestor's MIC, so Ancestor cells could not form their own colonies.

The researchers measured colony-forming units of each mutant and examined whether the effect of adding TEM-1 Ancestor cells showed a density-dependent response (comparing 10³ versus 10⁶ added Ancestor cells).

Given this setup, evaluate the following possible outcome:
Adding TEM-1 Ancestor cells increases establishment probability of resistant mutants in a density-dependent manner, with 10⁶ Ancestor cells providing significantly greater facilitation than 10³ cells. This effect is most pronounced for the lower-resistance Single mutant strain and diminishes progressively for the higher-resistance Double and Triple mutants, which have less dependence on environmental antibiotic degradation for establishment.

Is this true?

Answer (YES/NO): NO